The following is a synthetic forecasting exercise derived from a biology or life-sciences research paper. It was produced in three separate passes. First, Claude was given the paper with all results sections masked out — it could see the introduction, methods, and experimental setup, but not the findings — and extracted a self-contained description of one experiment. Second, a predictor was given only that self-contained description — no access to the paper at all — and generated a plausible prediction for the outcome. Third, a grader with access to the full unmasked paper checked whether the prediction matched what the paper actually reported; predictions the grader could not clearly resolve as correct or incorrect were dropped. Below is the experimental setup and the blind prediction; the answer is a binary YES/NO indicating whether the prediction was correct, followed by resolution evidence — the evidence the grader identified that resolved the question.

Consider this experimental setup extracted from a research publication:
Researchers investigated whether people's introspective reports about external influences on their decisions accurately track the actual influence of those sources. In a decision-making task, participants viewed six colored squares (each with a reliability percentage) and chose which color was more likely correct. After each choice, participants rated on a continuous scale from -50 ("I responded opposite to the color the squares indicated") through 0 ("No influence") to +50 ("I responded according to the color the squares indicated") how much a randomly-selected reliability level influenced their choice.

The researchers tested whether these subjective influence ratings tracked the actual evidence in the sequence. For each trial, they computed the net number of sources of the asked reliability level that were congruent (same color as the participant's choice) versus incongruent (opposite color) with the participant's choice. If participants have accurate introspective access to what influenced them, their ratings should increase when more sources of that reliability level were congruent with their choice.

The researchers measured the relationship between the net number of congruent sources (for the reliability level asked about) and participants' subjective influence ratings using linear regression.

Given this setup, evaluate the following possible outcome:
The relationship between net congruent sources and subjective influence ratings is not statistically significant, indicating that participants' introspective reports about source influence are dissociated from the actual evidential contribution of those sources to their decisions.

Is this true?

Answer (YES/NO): NO